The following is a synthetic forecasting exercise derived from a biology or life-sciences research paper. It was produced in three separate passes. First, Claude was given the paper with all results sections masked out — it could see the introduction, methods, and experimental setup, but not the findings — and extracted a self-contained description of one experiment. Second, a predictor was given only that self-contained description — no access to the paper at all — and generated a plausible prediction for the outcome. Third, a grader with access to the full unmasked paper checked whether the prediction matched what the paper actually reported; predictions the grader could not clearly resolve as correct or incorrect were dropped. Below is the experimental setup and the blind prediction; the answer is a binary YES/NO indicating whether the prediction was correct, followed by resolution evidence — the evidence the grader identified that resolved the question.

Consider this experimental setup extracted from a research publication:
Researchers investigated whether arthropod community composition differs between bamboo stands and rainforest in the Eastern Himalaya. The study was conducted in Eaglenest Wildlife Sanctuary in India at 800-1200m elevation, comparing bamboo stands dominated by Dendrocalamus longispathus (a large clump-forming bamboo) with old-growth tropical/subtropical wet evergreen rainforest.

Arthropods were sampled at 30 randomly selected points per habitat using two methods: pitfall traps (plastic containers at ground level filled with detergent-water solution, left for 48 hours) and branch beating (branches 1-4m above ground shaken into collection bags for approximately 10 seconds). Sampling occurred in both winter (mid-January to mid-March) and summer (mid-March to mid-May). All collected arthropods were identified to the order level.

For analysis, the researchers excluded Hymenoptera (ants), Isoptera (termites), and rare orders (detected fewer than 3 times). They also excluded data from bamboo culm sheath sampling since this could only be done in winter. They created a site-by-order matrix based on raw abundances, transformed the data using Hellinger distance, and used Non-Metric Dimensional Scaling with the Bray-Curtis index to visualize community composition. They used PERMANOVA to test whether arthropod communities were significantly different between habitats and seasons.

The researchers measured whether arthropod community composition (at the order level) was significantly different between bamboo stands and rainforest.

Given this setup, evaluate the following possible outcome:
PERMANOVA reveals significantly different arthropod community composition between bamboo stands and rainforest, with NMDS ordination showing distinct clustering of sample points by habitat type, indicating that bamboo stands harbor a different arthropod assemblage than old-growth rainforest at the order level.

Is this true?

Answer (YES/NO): YES